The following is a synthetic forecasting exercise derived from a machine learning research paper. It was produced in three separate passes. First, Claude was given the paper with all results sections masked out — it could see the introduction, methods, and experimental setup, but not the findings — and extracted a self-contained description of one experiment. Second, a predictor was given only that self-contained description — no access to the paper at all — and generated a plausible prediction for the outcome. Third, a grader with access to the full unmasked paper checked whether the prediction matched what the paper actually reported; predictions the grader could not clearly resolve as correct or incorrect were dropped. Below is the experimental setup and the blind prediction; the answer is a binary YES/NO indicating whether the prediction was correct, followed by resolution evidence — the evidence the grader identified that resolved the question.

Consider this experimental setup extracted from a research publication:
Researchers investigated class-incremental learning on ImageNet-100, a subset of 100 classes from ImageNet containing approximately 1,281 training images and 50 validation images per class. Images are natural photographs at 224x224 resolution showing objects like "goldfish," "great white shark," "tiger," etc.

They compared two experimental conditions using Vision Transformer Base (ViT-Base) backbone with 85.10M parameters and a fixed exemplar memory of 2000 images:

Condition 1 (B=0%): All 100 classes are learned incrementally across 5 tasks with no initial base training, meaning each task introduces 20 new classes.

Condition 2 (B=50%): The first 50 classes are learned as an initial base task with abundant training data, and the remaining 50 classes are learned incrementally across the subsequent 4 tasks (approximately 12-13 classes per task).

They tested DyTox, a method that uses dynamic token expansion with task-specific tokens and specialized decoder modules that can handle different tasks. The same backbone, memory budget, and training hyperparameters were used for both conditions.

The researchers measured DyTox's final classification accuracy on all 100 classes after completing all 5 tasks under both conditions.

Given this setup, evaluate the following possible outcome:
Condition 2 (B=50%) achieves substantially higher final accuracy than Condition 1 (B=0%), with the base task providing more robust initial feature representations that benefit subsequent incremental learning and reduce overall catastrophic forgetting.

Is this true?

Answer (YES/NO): NO